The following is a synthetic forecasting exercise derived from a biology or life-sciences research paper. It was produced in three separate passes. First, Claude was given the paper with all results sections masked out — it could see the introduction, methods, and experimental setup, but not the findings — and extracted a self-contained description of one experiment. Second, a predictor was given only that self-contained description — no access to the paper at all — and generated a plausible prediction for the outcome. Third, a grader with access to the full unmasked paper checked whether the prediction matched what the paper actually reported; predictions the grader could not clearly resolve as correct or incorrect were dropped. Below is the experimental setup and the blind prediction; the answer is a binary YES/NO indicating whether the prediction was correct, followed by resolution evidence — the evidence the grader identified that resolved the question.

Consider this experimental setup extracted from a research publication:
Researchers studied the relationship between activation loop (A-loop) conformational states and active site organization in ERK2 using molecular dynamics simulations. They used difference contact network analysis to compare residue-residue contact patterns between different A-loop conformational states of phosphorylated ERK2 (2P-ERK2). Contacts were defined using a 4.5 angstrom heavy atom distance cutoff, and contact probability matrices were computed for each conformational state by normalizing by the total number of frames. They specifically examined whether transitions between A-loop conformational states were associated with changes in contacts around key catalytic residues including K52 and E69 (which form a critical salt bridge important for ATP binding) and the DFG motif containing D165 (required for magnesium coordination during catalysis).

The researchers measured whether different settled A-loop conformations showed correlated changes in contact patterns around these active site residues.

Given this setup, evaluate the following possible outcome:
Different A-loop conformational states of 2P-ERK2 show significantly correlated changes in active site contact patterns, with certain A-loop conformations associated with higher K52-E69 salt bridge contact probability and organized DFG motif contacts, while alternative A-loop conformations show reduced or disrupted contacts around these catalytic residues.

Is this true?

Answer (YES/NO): YES